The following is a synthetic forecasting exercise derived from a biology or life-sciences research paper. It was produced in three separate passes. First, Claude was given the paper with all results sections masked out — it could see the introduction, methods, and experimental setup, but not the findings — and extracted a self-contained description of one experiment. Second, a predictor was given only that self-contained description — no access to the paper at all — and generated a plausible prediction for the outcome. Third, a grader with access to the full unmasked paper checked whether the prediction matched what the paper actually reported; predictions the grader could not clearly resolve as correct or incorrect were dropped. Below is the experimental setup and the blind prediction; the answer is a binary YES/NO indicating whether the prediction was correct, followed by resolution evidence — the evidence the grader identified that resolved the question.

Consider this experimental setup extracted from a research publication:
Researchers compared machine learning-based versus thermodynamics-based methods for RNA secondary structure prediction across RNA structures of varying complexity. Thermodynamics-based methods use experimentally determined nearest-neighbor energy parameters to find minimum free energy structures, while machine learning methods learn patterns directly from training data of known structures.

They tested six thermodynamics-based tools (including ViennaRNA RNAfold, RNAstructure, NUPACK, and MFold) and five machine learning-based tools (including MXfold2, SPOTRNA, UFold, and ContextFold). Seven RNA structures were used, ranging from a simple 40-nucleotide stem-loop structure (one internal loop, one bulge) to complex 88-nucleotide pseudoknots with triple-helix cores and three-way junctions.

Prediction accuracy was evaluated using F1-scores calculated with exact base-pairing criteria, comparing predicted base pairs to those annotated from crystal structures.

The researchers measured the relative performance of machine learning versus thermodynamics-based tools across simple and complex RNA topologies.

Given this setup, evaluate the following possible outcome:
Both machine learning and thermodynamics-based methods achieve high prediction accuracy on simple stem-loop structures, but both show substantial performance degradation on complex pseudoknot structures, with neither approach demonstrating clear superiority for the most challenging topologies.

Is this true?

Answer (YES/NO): NO